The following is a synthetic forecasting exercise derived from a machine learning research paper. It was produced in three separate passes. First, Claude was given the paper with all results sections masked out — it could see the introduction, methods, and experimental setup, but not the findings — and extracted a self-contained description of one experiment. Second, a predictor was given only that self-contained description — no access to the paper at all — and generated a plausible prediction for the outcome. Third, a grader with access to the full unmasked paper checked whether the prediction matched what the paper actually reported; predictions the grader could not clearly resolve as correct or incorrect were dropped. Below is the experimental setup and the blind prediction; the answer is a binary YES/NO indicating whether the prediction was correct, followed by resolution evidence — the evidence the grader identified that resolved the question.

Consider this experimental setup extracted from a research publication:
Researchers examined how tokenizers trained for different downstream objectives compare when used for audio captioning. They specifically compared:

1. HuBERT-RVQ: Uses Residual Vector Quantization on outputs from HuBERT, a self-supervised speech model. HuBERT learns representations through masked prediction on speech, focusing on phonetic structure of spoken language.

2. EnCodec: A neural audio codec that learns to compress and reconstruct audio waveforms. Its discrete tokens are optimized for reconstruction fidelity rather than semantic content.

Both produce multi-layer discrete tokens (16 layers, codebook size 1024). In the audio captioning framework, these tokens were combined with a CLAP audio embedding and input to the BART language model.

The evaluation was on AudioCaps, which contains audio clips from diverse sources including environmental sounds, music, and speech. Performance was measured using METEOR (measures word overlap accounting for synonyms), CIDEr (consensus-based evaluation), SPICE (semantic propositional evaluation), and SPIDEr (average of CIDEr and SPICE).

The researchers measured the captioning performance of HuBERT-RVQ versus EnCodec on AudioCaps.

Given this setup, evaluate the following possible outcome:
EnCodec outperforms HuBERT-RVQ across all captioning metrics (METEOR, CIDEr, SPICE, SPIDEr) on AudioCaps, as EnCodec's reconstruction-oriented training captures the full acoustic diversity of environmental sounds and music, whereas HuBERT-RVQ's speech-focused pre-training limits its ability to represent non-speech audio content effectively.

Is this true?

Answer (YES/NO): NO